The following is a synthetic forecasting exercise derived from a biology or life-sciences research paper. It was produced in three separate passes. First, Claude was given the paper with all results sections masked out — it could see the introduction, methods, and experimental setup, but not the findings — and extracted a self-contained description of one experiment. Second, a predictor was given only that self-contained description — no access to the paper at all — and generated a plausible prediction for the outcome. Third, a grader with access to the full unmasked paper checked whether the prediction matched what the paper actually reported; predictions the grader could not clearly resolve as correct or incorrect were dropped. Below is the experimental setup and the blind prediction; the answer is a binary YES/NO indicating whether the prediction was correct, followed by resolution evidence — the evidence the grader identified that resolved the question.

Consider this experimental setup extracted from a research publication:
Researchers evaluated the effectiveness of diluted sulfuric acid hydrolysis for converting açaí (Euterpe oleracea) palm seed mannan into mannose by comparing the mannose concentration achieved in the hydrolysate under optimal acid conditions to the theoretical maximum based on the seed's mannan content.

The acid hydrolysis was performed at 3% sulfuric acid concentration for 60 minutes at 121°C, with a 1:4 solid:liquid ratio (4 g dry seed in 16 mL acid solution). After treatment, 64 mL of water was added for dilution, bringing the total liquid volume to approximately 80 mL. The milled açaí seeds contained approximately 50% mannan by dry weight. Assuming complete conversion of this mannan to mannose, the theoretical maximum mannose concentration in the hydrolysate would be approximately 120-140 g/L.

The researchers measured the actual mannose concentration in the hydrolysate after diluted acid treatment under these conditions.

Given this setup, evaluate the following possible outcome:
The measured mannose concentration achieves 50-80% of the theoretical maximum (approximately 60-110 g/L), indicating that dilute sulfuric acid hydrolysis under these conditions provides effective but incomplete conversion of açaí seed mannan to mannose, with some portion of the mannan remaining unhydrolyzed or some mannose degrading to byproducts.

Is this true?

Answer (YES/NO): NO